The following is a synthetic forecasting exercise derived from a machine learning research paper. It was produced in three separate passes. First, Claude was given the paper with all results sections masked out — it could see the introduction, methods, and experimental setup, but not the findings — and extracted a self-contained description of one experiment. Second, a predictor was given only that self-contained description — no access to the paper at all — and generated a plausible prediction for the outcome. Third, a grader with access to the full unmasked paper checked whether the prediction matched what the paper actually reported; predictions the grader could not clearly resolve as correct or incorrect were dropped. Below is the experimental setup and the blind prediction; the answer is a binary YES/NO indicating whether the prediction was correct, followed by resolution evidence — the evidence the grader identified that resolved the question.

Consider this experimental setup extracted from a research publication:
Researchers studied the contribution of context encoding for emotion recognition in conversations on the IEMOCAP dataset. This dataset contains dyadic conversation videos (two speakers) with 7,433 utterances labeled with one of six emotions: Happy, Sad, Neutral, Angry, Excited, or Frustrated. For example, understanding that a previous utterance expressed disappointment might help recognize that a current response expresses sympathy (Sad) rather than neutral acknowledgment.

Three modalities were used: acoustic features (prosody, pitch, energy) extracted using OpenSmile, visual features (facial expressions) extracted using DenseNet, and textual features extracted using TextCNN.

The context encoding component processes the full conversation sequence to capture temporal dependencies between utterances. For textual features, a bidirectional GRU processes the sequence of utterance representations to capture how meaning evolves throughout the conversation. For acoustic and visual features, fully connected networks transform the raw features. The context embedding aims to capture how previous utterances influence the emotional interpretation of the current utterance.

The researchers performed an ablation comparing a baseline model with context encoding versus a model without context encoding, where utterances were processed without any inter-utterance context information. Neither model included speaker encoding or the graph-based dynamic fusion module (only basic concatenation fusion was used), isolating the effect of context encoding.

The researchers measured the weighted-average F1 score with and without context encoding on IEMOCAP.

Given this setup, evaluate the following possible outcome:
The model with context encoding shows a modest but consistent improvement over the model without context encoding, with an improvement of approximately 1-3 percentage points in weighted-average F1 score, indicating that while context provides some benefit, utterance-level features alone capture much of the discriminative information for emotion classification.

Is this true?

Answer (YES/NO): NO